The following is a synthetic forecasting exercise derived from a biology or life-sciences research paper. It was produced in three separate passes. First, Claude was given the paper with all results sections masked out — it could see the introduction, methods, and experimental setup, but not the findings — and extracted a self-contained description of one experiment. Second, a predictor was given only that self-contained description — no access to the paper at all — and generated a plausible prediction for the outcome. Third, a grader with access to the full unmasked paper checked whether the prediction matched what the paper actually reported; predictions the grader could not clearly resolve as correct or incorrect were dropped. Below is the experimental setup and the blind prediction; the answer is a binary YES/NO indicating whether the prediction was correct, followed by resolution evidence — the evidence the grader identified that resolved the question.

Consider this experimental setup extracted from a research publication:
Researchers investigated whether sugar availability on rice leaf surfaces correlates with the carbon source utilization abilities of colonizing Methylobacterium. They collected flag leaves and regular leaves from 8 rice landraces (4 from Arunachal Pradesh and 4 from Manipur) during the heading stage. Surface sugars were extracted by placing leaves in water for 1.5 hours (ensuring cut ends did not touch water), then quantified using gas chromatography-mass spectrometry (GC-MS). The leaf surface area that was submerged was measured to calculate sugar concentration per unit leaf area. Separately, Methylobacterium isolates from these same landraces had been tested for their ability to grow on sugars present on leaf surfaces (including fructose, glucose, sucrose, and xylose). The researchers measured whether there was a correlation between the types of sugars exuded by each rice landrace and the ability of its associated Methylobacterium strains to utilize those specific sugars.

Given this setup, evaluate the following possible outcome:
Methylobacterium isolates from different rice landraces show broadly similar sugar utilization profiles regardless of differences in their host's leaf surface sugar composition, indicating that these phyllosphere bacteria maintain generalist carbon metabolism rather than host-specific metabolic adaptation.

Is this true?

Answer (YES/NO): NO